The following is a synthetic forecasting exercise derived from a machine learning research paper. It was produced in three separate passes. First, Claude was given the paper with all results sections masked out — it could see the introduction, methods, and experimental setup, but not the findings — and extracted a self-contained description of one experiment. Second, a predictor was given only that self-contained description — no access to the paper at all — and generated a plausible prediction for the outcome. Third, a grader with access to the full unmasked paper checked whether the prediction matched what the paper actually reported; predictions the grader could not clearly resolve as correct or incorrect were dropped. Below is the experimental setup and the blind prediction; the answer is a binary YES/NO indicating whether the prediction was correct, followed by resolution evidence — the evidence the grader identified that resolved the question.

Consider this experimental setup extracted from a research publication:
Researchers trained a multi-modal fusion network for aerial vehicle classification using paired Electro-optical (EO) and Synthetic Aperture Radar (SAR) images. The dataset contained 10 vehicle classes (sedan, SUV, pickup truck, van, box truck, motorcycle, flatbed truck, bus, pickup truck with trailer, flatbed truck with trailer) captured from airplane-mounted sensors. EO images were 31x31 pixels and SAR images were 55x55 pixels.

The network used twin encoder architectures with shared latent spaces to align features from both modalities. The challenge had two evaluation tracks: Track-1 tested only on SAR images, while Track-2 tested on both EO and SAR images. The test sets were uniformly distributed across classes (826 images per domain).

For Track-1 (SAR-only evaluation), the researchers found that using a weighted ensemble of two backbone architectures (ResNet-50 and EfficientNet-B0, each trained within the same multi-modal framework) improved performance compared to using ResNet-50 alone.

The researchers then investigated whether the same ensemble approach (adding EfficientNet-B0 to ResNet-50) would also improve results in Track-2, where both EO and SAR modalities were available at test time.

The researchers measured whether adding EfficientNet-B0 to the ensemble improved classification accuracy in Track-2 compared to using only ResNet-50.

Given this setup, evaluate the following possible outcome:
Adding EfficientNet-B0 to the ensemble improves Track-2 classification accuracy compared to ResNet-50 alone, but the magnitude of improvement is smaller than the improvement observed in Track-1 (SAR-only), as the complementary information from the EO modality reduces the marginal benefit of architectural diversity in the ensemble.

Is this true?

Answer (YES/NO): NO